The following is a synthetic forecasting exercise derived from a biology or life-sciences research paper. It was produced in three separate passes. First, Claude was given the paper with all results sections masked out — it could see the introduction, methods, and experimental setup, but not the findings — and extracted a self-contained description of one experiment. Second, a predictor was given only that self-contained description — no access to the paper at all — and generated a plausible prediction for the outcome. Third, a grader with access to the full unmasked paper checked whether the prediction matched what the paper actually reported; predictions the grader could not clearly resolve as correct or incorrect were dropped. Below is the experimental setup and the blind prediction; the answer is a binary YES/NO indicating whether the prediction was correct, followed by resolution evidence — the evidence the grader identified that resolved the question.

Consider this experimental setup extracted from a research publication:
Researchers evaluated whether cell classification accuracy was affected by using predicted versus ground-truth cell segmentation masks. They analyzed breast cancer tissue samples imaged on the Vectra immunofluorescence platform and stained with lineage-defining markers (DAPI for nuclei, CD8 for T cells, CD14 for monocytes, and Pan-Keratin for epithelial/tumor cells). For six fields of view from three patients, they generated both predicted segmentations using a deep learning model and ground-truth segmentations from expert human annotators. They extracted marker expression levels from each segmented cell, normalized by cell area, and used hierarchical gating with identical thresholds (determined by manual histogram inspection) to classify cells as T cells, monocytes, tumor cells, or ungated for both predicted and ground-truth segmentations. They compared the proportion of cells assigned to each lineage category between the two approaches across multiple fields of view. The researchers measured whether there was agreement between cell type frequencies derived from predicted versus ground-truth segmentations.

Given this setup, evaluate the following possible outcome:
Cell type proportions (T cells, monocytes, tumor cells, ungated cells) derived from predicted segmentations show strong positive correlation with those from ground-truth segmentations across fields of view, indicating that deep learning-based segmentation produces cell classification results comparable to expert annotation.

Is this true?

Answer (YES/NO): YES